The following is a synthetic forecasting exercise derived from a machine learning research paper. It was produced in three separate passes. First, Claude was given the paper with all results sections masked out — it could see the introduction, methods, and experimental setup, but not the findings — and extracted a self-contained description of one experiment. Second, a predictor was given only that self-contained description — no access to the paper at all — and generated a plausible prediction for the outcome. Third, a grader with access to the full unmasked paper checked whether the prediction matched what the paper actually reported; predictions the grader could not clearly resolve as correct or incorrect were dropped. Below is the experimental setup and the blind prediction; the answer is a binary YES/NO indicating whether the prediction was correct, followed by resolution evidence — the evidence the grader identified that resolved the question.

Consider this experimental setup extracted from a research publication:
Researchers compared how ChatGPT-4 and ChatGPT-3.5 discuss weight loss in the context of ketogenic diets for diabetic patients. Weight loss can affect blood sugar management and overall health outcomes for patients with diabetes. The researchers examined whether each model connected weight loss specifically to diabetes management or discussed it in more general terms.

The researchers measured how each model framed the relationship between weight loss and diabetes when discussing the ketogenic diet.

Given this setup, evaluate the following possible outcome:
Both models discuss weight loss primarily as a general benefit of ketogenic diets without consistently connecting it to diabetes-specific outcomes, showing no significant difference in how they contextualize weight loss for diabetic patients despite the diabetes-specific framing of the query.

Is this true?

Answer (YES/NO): NO